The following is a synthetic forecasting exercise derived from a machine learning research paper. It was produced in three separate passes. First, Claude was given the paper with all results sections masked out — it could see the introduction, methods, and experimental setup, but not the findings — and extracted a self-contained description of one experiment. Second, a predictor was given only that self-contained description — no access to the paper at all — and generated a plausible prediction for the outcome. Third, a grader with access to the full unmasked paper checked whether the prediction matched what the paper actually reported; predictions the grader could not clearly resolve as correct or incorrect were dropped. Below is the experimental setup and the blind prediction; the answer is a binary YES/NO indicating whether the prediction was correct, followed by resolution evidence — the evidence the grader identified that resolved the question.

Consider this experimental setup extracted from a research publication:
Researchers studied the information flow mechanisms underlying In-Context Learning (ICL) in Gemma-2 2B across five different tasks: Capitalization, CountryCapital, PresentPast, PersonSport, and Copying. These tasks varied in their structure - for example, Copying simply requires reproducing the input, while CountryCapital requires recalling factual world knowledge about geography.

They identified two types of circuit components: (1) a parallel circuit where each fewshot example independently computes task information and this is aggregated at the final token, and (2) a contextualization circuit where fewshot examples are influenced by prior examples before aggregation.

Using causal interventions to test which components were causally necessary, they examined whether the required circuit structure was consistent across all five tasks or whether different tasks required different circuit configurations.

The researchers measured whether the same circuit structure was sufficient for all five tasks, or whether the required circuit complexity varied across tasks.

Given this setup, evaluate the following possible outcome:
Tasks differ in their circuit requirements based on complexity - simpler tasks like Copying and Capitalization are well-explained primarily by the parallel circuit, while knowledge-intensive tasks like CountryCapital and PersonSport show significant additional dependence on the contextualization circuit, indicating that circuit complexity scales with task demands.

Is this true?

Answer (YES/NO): NO